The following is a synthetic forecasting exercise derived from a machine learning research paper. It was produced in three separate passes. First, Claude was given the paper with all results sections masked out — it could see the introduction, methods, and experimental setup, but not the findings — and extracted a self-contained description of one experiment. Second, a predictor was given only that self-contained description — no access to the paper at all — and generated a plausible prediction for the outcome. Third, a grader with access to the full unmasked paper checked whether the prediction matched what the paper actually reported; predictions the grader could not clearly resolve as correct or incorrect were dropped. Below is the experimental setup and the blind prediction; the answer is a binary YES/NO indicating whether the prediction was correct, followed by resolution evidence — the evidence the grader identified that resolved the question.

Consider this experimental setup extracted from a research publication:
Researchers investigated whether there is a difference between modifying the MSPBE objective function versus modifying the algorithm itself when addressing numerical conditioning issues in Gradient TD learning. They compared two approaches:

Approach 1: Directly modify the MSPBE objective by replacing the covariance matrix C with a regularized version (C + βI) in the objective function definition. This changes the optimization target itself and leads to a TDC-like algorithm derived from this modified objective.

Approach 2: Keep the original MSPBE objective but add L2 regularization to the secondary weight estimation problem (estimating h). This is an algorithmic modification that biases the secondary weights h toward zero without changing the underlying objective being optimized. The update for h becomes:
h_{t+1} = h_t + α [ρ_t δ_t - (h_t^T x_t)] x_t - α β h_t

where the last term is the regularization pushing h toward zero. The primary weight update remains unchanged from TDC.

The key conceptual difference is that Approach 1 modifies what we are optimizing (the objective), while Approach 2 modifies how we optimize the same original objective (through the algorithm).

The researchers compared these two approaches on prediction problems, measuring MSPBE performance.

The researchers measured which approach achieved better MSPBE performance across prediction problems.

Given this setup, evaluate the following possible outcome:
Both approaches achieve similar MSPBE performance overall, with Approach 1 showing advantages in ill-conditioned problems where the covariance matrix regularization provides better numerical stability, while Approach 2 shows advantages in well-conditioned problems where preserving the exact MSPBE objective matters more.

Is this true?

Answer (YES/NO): NO